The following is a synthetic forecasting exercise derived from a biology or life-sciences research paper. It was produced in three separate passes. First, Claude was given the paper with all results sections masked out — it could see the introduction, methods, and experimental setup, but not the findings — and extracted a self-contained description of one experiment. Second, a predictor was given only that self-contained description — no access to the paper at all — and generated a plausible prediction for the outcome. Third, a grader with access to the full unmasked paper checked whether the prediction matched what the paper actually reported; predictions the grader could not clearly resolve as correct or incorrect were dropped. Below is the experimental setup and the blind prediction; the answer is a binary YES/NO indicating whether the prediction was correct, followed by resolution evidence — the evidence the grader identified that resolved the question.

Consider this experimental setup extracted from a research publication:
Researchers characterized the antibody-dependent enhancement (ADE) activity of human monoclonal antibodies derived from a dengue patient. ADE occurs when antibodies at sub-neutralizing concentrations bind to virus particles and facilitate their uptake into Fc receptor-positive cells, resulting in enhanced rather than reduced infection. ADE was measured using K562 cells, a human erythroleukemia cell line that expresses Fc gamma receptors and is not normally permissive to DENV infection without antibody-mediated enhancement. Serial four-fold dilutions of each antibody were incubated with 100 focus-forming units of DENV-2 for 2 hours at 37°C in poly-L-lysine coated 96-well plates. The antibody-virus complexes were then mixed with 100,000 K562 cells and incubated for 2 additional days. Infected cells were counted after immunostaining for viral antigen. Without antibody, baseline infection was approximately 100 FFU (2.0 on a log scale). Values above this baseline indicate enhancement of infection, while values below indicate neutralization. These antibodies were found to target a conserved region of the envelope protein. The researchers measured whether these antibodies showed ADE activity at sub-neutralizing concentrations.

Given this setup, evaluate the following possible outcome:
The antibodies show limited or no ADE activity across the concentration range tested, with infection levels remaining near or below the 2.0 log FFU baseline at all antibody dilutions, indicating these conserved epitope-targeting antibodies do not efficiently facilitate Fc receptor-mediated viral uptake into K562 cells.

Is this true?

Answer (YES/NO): NO